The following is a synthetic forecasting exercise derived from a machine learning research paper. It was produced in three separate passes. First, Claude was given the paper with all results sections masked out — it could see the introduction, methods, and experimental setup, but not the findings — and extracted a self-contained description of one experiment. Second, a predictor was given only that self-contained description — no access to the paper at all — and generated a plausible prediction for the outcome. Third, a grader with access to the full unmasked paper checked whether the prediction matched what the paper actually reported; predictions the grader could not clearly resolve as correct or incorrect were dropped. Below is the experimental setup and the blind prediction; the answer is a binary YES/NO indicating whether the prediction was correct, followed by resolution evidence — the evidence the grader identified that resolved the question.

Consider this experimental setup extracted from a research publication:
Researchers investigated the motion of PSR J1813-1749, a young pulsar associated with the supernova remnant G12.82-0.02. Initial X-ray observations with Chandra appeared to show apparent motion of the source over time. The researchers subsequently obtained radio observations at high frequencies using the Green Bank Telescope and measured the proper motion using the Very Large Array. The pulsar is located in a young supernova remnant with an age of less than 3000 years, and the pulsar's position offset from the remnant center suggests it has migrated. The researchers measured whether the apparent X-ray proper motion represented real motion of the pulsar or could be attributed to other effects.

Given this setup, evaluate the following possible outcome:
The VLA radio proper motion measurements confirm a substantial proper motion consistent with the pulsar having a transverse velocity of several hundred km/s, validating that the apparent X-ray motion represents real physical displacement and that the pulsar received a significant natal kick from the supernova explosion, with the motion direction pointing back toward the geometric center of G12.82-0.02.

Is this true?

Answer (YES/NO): NO